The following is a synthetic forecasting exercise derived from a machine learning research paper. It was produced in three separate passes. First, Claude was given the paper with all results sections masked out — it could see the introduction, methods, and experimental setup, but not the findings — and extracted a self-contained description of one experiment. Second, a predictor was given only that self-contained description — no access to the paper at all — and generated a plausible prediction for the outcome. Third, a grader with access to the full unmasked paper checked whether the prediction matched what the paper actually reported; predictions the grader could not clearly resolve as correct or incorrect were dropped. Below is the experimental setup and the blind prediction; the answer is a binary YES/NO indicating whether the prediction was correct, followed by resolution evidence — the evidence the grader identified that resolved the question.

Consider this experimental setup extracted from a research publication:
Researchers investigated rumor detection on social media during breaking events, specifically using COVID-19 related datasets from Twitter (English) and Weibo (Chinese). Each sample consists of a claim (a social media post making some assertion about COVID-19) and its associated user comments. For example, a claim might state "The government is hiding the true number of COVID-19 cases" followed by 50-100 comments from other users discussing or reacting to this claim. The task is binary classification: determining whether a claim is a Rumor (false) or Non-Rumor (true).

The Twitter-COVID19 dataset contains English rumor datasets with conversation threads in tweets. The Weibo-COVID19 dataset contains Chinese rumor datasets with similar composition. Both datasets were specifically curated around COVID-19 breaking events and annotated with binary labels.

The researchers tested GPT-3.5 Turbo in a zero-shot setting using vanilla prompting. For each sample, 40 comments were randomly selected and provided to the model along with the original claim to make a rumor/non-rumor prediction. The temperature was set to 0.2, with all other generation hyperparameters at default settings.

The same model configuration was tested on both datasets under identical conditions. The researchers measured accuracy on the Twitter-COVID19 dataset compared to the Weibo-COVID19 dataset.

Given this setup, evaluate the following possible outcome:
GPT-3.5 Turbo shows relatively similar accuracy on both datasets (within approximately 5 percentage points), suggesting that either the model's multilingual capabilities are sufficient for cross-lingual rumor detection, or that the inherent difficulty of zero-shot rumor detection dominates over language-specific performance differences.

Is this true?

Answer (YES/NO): NO